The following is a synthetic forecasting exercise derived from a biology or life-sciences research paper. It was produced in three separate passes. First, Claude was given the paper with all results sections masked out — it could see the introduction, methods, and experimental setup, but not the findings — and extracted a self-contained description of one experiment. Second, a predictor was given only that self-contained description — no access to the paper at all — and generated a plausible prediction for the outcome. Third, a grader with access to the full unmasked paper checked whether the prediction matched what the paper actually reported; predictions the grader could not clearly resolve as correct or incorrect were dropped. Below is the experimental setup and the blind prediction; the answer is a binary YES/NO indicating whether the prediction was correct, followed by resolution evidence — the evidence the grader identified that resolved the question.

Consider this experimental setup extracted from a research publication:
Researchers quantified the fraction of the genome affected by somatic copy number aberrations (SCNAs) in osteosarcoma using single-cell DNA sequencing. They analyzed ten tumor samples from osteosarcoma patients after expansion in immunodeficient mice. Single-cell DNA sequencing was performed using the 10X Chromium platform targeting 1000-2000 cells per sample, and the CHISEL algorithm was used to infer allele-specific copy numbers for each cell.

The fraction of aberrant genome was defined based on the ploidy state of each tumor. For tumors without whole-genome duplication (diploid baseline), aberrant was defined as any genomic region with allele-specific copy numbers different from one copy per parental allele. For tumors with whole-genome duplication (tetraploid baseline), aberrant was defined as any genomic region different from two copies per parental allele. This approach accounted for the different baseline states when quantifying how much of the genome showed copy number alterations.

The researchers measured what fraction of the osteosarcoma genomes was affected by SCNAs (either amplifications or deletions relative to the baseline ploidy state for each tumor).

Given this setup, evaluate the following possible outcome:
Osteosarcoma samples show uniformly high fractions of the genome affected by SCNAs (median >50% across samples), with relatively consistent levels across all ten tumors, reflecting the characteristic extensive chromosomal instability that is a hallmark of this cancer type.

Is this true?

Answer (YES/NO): NO